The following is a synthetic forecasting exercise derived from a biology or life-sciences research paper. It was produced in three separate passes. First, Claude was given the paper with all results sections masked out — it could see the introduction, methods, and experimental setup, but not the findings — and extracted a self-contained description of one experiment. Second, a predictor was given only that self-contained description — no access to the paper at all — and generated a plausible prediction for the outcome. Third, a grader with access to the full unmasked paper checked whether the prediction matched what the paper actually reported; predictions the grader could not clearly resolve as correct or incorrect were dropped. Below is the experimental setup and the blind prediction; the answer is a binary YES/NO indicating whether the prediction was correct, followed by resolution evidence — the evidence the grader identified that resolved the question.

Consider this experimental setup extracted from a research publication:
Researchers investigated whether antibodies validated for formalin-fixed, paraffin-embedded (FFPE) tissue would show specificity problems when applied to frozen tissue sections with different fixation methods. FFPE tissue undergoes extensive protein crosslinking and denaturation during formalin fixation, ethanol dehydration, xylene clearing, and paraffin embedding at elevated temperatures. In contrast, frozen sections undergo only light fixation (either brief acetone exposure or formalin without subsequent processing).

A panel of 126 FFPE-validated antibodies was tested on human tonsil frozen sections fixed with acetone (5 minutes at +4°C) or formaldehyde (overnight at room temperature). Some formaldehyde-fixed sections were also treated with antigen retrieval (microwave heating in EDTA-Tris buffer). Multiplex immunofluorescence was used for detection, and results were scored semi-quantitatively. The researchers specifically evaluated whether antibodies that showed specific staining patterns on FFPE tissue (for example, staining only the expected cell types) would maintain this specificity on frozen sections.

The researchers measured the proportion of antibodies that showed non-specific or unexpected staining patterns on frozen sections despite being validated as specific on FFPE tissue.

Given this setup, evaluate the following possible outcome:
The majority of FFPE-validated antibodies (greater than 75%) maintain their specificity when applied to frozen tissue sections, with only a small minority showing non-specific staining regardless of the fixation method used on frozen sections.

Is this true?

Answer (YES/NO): NO